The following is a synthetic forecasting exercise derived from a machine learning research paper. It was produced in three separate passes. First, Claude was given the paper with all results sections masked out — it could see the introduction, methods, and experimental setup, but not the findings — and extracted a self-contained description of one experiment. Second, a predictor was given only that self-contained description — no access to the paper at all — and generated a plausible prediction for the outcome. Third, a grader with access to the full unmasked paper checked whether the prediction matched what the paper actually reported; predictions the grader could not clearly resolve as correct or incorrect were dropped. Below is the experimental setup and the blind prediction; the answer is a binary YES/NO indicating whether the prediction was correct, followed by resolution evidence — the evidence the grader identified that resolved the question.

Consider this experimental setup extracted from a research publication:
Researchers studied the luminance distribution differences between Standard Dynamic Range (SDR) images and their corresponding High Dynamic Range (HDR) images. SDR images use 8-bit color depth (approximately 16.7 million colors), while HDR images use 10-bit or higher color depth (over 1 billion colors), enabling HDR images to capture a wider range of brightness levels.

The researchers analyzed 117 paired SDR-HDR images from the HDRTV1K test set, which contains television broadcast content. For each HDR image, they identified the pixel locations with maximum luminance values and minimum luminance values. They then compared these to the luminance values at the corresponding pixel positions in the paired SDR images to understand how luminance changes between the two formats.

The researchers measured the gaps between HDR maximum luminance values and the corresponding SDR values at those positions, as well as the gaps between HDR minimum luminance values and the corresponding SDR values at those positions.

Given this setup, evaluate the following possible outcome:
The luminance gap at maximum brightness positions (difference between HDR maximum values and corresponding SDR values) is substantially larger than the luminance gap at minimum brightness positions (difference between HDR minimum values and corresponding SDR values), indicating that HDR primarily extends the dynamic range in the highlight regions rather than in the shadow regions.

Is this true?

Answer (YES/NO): YES